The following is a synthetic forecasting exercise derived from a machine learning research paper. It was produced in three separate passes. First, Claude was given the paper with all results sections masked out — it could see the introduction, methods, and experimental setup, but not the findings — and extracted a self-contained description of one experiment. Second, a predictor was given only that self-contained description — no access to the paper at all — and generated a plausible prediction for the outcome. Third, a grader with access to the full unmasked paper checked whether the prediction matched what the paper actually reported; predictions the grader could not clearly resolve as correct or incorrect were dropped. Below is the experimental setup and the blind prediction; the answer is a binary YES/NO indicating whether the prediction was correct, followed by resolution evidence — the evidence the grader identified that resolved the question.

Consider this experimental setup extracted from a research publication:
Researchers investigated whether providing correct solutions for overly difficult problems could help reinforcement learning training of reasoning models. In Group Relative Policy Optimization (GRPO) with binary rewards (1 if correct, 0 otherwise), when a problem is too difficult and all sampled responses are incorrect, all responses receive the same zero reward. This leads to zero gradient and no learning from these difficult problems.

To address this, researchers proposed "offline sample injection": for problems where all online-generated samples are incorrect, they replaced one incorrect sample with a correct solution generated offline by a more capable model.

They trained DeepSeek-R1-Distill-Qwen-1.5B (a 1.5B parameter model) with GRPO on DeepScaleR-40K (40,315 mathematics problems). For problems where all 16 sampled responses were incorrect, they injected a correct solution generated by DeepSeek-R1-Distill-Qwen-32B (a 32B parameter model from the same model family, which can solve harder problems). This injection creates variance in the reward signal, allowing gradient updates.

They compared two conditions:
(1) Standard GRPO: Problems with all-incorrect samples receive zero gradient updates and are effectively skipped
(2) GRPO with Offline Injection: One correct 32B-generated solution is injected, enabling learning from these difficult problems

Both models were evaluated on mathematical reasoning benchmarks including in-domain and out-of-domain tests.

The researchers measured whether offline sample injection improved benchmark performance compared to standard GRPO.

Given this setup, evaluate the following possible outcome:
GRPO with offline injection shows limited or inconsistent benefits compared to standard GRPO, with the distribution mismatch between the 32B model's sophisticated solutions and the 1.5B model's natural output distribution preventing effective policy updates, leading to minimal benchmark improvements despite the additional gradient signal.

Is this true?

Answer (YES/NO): YES